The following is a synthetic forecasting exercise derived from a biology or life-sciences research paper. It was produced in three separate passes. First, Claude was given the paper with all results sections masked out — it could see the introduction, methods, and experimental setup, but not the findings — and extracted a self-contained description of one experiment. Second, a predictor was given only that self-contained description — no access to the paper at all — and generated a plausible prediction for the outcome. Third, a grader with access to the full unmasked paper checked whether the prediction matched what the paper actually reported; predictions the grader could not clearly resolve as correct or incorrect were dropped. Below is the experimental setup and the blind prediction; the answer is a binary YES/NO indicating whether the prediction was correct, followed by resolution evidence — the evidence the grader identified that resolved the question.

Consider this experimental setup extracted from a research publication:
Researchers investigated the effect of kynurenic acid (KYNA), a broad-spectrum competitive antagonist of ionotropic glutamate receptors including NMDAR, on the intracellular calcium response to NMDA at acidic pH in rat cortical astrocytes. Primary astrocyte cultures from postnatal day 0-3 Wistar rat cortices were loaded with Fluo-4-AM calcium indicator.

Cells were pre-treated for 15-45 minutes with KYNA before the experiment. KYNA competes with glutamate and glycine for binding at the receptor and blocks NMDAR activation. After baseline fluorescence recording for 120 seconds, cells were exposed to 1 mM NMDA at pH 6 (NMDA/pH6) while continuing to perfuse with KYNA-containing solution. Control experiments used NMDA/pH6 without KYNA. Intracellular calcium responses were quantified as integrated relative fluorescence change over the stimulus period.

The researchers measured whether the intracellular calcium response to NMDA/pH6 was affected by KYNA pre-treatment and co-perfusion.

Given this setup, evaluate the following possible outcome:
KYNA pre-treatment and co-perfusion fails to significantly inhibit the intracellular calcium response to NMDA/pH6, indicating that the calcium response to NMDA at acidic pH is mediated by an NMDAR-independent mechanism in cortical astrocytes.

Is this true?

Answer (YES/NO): NO